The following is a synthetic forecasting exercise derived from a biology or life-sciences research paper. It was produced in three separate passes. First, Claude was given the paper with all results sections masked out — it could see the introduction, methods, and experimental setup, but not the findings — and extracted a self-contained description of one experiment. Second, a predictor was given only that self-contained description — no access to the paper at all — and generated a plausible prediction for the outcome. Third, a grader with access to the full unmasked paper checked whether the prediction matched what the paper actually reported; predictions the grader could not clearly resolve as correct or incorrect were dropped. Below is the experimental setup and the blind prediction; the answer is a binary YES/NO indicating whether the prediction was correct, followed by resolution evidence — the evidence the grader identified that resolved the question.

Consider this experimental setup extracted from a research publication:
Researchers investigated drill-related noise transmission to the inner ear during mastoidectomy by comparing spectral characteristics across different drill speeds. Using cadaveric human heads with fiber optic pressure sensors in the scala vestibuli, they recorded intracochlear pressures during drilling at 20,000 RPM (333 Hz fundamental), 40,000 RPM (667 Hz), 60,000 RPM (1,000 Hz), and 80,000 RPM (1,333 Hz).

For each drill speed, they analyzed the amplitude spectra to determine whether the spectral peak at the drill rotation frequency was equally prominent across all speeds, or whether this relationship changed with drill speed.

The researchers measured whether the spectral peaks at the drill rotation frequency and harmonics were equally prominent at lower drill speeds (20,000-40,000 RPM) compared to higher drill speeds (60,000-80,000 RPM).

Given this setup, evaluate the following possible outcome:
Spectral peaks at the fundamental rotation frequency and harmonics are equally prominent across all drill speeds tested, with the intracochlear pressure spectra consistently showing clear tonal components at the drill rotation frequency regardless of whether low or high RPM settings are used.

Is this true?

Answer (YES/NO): NO